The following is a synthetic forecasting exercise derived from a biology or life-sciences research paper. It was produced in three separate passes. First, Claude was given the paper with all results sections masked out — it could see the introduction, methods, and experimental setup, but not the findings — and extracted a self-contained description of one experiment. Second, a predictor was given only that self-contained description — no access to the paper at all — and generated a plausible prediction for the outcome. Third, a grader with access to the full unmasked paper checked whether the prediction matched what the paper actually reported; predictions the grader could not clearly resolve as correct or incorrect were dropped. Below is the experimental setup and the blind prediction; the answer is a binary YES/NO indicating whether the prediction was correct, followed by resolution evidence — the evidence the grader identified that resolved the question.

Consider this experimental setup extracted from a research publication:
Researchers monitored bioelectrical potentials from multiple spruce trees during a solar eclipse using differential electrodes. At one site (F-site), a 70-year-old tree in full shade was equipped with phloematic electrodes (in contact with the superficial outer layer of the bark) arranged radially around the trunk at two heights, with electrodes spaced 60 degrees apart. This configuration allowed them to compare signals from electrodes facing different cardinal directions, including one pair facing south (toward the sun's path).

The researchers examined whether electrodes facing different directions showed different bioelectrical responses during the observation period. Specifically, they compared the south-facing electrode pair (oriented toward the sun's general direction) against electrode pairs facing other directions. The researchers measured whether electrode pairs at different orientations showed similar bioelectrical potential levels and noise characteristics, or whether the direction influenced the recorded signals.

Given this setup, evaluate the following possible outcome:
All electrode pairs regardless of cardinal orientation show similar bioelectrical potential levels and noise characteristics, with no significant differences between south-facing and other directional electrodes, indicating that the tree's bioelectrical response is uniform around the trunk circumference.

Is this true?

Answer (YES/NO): NO